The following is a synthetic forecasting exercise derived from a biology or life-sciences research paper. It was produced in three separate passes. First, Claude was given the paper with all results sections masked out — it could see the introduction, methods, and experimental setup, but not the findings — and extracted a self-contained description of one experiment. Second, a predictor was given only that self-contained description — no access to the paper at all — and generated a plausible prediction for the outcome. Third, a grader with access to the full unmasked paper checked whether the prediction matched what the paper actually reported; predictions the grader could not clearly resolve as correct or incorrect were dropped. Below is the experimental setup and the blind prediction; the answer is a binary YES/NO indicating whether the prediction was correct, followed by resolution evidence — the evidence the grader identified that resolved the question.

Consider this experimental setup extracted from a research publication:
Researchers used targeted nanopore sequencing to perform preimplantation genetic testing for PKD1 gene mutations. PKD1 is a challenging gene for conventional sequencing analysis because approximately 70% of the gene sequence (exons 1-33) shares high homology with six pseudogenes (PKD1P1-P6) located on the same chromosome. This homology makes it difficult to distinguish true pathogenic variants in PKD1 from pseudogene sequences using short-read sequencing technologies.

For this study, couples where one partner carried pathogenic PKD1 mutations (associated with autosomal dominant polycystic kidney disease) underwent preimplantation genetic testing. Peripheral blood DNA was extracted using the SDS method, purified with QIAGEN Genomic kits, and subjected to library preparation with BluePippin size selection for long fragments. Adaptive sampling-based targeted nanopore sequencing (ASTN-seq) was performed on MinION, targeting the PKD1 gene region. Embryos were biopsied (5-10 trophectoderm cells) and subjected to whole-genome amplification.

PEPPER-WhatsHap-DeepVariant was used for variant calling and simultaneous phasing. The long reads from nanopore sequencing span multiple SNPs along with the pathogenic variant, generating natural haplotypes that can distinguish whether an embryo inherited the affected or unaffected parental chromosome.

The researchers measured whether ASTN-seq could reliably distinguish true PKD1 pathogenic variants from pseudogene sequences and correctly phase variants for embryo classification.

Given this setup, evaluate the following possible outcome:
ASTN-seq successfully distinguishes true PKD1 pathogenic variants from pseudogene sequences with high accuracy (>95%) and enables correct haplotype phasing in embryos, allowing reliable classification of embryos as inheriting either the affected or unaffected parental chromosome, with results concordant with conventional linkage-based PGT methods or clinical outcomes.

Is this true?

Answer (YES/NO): YES